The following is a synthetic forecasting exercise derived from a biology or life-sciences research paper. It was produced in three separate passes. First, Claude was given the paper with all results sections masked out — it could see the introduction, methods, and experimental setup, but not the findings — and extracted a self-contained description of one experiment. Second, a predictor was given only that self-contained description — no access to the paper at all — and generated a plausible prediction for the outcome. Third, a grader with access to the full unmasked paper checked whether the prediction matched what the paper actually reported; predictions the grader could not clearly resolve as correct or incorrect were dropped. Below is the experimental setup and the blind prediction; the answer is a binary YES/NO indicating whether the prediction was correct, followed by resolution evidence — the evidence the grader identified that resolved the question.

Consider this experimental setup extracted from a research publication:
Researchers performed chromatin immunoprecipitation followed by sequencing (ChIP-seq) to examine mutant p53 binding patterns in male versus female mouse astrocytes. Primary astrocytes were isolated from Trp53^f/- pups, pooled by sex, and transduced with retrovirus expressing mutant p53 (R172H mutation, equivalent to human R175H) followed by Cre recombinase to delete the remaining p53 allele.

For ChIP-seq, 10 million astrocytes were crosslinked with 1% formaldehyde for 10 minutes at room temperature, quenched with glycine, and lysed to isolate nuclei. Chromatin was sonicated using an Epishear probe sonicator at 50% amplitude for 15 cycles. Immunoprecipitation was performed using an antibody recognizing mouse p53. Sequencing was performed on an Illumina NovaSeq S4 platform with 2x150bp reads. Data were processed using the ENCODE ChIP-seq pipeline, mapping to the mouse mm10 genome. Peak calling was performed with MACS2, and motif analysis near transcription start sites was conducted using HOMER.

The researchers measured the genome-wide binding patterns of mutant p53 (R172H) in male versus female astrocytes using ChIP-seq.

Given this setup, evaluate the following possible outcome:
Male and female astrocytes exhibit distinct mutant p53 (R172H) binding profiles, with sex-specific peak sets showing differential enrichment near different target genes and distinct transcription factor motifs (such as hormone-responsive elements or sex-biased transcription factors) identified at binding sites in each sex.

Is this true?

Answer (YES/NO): YES